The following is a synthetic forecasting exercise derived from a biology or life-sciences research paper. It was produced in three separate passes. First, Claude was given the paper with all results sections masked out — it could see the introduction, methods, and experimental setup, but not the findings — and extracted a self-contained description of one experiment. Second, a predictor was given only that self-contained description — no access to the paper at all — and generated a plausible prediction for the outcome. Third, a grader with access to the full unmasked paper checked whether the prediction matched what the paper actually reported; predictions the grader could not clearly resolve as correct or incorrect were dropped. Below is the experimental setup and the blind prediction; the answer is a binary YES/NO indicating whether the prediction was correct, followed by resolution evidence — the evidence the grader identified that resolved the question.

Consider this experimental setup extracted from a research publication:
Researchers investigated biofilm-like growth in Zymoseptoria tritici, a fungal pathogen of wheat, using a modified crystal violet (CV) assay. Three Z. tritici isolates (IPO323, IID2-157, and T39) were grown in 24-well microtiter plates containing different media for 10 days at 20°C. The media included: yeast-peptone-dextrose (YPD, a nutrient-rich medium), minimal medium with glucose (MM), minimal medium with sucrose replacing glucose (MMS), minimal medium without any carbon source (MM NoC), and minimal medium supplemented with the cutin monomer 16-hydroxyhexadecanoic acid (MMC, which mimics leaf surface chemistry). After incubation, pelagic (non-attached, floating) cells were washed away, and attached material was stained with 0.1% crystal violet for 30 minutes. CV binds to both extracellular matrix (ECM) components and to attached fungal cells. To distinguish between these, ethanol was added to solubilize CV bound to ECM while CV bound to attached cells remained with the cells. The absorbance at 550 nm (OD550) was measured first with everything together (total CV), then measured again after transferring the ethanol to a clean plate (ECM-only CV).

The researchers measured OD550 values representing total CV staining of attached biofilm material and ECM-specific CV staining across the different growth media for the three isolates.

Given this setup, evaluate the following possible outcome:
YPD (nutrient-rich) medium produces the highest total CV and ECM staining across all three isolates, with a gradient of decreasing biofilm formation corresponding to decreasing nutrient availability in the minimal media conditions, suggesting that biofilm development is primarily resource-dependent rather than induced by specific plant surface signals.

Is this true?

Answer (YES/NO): NO